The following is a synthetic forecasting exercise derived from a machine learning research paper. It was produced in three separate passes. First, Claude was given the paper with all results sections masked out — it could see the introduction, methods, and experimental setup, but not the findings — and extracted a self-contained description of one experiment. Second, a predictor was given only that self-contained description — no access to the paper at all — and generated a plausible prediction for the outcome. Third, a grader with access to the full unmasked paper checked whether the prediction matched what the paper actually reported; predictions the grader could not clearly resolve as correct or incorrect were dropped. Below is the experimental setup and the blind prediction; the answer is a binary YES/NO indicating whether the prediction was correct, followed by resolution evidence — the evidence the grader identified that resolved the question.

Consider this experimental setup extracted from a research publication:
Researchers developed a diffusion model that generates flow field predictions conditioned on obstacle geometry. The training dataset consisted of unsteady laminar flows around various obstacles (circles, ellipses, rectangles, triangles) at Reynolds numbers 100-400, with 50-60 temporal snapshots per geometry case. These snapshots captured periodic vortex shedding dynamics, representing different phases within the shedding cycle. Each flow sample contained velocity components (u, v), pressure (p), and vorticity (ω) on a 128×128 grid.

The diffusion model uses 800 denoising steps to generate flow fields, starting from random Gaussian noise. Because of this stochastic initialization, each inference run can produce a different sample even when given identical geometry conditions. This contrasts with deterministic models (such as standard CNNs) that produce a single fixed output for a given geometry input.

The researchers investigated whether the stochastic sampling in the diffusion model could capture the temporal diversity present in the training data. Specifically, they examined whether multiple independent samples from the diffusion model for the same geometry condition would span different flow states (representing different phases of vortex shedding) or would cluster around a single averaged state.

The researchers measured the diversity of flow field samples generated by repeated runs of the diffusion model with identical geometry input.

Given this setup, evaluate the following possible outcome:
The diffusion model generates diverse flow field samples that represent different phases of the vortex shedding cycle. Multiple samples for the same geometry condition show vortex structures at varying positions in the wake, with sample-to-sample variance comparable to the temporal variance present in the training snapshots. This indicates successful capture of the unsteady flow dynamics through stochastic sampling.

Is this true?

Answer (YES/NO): YES